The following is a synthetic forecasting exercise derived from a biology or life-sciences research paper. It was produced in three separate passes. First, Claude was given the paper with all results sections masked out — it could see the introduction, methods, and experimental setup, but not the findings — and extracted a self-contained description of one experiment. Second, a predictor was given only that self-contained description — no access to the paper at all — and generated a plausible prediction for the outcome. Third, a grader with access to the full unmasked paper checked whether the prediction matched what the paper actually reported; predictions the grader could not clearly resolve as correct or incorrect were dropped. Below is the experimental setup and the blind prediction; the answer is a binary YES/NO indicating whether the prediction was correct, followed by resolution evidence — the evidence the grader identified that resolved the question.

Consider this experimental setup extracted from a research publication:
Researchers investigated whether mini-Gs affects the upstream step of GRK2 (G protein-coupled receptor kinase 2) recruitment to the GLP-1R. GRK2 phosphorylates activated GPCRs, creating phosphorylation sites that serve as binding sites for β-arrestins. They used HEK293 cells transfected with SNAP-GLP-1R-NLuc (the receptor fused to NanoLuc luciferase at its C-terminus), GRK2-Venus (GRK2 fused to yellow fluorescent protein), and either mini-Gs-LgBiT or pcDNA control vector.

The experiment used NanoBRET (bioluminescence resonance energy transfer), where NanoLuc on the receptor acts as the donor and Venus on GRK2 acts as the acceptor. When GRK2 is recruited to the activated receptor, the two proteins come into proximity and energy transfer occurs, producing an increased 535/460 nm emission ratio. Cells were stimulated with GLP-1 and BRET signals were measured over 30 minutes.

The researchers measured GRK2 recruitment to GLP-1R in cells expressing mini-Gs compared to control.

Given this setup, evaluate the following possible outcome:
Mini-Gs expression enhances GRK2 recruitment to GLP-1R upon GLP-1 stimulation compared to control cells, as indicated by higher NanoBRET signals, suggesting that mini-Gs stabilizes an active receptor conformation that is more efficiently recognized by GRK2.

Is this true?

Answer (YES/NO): NO